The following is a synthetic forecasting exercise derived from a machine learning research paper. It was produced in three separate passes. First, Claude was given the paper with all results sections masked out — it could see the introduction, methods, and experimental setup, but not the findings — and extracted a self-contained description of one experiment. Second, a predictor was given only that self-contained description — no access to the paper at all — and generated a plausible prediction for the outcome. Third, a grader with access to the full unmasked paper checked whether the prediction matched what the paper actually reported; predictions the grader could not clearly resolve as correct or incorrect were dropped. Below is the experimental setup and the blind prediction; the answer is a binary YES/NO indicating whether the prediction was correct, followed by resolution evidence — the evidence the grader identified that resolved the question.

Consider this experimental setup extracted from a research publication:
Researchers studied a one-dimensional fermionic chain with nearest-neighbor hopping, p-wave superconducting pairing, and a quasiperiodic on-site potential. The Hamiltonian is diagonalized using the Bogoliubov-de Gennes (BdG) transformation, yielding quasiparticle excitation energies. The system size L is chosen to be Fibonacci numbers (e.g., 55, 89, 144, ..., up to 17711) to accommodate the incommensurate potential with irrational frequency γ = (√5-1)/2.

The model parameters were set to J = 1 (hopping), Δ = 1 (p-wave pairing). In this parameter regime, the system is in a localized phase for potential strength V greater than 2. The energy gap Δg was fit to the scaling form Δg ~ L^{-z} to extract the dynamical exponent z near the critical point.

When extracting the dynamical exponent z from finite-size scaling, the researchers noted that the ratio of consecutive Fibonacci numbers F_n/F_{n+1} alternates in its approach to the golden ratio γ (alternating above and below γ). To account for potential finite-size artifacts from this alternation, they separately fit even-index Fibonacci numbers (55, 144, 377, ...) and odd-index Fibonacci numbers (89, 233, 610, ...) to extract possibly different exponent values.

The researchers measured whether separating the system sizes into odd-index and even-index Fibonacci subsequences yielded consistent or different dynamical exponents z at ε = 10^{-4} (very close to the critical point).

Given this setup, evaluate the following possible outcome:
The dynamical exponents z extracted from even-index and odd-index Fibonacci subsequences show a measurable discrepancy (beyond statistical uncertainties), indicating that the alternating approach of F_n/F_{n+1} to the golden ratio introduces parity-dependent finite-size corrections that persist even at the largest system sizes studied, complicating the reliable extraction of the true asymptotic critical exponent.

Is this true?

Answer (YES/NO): NO